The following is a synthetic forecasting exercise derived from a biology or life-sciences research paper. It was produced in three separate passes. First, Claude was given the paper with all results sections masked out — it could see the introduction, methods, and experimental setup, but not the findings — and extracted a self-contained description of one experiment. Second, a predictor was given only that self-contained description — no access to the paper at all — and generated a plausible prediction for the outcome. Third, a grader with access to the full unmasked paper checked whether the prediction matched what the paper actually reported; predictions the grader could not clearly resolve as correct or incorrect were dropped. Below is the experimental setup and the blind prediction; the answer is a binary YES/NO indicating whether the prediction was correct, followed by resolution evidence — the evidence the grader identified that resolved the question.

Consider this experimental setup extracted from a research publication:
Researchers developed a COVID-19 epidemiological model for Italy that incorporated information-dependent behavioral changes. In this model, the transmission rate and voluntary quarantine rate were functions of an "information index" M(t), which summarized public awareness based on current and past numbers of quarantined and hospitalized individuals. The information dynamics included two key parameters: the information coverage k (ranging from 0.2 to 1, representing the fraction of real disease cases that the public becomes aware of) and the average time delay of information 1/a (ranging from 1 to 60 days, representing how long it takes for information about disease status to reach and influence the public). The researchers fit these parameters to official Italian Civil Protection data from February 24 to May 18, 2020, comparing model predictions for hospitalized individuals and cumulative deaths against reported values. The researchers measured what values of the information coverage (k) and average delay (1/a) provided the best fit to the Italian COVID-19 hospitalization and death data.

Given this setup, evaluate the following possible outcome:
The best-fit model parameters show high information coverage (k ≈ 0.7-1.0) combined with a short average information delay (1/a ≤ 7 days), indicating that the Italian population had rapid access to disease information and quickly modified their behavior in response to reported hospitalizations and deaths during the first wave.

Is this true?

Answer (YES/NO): YES